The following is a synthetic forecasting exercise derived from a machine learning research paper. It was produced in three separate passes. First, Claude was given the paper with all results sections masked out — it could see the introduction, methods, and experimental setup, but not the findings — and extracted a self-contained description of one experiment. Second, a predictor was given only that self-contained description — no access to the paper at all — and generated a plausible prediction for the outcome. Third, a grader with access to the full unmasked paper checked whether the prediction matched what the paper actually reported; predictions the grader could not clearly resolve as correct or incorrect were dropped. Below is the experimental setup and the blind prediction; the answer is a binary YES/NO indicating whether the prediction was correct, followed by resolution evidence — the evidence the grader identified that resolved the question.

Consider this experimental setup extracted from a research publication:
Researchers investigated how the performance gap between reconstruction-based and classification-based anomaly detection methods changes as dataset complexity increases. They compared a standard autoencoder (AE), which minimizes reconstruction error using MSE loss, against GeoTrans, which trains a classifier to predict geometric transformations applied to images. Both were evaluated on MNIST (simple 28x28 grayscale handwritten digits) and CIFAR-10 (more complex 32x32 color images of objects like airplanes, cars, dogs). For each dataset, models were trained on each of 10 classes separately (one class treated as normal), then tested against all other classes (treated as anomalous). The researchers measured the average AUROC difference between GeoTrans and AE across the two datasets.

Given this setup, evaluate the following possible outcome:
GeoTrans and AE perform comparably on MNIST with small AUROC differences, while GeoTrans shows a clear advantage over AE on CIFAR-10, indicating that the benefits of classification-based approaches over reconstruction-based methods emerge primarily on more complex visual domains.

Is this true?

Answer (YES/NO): YES